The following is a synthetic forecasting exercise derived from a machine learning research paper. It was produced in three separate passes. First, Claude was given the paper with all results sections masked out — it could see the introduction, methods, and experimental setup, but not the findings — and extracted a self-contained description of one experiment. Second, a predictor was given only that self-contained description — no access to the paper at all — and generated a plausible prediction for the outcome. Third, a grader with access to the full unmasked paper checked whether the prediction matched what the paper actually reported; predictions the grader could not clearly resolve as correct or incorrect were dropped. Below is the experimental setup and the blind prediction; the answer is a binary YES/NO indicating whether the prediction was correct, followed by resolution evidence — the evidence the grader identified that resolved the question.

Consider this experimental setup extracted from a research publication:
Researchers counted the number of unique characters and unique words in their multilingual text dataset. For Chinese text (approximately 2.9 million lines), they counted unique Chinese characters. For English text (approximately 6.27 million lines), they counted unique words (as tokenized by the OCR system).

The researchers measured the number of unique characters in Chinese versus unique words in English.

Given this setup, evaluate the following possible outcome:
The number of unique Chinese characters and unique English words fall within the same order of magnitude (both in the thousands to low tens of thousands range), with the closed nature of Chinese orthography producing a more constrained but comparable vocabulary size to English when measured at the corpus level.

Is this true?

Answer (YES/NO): NO